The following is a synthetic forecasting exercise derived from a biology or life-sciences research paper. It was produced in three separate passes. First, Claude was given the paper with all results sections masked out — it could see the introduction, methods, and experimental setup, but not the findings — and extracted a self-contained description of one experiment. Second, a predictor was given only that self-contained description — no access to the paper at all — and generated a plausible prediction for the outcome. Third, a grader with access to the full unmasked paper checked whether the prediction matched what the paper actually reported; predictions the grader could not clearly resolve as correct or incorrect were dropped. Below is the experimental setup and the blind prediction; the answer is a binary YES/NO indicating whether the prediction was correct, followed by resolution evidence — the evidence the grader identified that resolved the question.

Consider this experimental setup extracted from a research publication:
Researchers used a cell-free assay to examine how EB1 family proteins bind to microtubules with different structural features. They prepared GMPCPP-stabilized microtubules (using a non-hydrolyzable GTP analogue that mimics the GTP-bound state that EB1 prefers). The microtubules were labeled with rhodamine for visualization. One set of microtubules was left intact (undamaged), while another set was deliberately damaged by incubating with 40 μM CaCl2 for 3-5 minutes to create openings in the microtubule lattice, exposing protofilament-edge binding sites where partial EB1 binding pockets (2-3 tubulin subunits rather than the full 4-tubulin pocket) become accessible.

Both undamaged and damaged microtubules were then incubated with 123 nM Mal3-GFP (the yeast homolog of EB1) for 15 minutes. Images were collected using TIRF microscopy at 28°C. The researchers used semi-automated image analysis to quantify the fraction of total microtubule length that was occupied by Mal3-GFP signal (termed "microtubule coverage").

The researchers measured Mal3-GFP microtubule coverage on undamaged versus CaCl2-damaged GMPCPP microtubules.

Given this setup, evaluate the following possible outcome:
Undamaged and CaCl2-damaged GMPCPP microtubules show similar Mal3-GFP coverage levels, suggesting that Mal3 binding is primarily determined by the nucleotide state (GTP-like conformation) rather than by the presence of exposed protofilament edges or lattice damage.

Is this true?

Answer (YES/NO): NO